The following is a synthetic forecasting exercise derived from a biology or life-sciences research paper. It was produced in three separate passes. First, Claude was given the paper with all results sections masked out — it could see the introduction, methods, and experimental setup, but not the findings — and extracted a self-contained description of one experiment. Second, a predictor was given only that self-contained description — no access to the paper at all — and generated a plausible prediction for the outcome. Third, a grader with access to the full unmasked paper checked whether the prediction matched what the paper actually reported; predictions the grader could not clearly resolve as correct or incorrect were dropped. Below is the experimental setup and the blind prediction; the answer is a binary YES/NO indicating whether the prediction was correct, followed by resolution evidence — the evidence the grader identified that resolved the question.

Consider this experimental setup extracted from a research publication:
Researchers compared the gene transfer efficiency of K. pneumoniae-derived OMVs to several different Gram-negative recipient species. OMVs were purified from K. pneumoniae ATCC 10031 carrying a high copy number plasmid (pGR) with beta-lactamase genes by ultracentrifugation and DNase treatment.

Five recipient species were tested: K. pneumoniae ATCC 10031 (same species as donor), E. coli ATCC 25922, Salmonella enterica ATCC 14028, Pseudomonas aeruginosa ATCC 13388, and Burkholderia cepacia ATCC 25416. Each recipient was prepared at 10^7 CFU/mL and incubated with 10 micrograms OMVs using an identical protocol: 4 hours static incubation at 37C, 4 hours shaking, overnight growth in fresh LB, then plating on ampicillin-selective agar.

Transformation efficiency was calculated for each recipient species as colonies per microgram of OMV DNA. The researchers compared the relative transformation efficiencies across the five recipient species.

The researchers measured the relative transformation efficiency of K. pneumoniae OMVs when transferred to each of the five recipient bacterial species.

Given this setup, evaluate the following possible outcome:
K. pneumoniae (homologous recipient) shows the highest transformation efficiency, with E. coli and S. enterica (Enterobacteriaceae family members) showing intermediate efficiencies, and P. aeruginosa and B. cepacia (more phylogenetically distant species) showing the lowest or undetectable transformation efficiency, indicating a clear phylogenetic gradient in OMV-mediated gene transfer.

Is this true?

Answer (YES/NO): NO